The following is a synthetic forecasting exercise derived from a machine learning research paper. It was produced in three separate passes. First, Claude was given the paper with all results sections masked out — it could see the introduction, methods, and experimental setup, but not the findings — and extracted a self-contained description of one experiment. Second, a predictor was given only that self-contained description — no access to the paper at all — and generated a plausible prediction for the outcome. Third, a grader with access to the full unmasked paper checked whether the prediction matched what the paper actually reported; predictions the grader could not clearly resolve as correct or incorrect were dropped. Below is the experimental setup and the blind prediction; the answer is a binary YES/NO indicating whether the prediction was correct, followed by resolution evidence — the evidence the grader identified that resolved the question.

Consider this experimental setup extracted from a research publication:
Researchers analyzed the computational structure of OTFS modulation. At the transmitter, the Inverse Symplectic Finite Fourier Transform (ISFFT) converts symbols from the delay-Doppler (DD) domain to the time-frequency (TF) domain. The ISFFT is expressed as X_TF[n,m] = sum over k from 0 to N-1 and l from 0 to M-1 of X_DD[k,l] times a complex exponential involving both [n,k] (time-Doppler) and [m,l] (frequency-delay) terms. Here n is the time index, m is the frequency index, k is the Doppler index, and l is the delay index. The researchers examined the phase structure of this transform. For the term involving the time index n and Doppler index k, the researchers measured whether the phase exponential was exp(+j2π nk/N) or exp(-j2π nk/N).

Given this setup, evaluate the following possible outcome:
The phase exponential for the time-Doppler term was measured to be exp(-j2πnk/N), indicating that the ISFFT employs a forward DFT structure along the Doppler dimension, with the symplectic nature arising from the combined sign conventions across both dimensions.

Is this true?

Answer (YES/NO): NO